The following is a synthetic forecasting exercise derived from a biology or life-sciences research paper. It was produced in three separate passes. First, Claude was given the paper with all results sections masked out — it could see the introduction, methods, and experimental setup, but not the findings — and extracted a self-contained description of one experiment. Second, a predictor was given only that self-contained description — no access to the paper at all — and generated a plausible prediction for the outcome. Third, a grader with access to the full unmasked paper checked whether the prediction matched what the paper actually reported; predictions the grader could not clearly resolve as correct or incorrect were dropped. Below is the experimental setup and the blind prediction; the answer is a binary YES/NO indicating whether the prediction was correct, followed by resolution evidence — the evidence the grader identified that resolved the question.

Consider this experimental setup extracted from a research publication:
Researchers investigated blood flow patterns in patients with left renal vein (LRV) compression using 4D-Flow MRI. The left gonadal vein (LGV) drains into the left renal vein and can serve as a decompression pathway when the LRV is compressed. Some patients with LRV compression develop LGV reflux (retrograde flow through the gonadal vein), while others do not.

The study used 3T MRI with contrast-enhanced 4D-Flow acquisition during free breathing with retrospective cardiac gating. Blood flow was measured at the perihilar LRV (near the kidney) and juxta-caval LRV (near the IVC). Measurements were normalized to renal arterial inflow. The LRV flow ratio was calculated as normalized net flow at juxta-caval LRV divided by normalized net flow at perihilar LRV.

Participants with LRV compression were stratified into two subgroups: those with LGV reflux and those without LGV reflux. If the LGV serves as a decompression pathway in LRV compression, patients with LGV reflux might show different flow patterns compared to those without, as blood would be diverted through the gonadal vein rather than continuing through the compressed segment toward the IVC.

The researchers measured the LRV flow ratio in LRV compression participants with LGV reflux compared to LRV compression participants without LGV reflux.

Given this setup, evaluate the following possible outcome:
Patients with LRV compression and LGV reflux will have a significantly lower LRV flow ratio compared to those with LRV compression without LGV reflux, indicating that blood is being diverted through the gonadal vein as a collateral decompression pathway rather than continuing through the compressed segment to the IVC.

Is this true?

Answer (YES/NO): YES